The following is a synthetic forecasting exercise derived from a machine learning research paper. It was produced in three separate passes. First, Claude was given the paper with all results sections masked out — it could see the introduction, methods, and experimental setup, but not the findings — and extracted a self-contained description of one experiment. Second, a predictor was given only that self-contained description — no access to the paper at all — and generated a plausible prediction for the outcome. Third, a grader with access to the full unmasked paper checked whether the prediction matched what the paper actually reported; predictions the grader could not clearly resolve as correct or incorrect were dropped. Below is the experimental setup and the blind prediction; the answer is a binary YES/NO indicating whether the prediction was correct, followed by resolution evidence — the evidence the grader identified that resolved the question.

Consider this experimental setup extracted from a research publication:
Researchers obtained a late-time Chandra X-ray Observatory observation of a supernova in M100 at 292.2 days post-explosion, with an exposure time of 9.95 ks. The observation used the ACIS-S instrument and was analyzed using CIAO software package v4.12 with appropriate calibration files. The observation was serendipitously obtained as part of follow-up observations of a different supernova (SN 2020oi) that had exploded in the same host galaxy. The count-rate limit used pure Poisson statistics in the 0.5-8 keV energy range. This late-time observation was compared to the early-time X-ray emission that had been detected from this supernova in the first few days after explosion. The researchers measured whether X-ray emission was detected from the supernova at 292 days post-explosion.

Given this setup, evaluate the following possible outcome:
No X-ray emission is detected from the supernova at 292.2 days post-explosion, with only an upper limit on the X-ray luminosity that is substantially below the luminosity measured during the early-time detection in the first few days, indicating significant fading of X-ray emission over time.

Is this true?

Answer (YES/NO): YES